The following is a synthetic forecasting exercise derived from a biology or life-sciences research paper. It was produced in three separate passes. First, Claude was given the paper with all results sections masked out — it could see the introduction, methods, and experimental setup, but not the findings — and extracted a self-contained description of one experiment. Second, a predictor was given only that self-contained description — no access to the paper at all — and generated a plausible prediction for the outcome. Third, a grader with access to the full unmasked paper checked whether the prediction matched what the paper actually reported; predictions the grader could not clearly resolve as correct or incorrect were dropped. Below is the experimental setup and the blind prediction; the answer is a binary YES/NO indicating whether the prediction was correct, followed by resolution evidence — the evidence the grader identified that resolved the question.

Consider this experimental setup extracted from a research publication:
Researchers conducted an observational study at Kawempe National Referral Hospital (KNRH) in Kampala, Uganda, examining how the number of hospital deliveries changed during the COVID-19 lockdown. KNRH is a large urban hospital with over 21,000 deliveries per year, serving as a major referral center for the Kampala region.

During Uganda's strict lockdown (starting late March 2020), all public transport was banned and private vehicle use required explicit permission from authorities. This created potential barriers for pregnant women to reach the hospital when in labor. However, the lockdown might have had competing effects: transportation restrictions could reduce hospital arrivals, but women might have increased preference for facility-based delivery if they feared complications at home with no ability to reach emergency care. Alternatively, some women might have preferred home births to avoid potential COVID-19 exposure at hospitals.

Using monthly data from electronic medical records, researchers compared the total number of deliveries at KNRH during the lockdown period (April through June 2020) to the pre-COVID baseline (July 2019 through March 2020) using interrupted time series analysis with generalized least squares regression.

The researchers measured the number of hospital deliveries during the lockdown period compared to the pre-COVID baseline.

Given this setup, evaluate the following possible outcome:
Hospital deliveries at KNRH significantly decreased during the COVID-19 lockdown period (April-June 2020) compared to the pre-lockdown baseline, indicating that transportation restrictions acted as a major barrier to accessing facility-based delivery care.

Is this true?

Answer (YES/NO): NO